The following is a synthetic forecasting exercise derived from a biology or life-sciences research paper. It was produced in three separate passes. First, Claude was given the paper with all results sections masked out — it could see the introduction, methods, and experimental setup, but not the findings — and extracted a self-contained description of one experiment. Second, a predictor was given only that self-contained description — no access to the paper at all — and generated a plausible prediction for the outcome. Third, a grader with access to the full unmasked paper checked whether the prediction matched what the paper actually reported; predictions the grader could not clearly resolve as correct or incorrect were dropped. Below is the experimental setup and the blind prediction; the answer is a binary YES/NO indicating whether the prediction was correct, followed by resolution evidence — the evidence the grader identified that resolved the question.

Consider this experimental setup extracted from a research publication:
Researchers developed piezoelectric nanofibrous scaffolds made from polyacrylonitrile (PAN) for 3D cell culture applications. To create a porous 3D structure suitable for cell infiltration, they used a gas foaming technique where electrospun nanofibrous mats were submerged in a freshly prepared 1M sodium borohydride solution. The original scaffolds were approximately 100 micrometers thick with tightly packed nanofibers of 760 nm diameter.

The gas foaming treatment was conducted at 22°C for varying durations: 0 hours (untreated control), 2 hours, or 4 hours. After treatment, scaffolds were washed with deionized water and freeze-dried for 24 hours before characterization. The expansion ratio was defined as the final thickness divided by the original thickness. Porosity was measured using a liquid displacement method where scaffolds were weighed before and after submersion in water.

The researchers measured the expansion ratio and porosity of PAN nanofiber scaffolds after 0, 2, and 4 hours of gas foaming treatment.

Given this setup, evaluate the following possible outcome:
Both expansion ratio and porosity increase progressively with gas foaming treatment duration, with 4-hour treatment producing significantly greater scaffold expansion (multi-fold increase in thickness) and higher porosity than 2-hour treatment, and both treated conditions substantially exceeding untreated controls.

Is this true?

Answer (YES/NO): YES